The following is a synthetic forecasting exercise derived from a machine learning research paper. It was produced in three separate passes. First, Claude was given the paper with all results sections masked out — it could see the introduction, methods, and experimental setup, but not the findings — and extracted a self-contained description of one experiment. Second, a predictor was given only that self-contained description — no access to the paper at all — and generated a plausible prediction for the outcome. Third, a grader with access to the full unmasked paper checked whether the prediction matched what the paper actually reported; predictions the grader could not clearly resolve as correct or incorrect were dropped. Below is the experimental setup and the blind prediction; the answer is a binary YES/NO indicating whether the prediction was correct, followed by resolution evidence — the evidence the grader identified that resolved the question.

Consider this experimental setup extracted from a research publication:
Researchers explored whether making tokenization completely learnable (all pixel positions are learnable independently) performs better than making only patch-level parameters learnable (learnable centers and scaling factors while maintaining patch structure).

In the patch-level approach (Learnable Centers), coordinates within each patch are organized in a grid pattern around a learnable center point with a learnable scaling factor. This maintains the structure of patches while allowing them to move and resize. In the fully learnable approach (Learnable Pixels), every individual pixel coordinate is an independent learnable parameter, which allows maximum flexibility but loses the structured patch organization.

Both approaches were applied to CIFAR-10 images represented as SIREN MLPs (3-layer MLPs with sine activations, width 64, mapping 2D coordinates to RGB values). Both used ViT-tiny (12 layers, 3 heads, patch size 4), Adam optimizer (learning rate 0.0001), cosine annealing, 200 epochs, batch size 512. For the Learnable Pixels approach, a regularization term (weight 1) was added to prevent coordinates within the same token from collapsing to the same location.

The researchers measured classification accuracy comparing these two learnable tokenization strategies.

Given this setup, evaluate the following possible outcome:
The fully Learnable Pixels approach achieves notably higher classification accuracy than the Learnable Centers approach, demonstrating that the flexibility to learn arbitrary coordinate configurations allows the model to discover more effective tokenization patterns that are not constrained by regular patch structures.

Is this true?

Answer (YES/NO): NO